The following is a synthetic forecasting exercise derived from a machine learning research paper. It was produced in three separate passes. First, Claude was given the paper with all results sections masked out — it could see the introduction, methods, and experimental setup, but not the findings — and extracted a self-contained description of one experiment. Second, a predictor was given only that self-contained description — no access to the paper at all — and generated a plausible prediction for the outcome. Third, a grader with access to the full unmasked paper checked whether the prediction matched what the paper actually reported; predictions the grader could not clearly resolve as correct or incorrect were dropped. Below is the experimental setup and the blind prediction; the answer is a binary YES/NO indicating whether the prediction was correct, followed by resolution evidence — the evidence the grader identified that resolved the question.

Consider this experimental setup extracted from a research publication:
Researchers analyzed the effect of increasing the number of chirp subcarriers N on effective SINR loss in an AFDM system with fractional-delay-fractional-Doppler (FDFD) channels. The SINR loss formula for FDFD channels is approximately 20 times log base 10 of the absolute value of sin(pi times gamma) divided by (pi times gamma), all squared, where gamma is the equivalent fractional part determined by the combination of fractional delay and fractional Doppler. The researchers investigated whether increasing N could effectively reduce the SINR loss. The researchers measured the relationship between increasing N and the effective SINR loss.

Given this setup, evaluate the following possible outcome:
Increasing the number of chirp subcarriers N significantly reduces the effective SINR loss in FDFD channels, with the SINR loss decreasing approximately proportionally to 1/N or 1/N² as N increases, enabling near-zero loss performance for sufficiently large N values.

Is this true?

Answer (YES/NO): NO